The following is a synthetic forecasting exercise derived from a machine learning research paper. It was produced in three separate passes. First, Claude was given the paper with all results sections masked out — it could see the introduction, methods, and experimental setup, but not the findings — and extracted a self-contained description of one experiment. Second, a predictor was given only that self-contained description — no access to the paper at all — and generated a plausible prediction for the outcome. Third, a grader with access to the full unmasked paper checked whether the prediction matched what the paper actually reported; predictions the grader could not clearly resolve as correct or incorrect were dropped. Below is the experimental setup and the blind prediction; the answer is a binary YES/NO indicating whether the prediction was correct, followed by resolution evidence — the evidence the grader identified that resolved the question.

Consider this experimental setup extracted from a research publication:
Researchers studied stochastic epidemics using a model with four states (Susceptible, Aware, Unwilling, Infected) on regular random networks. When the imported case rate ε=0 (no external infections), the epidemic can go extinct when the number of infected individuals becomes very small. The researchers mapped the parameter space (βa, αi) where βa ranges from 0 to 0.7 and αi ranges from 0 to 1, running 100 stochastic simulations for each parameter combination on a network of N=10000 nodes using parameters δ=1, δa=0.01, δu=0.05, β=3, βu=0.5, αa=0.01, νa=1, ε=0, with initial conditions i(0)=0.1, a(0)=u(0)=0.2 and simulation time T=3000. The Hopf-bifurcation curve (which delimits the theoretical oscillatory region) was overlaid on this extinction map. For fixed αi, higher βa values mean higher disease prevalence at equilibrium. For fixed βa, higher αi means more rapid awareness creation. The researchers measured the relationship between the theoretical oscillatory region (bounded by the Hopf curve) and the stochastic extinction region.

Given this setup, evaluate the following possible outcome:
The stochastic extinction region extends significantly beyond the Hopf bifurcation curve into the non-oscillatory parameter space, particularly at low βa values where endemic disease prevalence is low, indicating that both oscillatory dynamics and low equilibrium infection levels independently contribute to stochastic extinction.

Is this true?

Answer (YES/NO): NO